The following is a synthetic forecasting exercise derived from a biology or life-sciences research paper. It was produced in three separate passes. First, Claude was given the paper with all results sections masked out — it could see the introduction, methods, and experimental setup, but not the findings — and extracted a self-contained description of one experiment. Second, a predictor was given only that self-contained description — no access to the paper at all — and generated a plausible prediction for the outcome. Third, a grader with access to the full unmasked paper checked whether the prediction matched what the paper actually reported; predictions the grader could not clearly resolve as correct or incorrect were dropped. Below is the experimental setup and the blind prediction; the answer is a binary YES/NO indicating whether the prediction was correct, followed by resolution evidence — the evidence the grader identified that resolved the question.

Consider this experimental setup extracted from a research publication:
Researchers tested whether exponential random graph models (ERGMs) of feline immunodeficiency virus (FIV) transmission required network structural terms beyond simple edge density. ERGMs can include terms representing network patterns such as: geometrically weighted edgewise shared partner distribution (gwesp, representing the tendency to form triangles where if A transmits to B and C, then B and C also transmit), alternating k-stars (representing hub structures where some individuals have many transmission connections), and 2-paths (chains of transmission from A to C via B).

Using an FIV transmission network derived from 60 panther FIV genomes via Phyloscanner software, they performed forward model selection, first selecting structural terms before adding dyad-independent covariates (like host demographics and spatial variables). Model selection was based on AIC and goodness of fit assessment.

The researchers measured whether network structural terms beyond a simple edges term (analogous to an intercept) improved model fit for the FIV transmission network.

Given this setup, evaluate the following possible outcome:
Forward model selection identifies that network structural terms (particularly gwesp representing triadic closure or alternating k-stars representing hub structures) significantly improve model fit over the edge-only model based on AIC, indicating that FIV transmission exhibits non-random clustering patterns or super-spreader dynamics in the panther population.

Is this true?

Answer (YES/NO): NO